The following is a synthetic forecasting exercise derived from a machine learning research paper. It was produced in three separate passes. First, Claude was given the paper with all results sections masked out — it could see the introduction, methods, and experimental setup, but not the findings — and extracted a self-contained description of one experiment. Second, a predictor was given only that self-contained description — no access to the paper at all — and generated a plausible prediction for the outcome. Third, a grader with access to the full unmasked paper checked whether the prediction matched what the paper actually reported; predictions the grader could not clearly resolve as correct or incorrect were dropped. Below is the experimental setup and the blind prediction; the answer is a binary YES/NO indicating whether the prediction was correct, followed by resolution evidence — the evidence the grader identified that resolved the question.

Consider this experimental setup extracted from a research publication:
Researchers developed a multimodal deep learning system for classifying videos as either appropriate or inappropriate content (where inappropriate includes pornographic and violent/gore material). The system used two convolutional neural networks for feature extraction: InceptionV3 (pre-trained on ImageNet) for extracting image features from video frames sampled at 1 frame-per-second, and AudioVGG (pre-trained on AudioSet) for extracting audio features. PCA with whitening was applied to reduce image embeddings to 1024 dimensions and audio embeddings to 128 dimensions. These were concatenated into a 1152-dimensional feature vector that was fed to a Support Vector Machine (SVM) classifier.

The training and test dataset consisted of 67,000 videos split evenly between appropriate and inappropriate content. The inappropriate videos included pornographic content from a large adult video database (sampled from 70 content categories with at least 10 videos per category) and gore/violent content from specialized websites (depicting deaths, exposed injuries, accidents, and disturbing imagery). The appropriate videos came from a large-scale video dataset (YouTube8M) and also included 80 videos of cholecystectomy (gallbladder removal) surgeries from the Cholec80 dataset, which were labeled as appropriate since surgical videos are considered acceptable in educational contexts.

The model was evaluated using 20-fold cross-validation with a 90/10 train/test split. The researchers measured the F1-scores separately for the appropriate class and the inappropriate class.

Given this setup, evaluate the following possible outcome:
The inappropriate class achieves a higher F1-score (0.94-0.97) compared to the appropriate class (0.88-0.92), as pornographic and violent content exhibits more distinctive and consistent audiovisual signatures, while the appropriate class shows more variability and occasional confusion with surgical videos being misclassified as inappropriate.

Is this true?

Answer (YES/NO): NO